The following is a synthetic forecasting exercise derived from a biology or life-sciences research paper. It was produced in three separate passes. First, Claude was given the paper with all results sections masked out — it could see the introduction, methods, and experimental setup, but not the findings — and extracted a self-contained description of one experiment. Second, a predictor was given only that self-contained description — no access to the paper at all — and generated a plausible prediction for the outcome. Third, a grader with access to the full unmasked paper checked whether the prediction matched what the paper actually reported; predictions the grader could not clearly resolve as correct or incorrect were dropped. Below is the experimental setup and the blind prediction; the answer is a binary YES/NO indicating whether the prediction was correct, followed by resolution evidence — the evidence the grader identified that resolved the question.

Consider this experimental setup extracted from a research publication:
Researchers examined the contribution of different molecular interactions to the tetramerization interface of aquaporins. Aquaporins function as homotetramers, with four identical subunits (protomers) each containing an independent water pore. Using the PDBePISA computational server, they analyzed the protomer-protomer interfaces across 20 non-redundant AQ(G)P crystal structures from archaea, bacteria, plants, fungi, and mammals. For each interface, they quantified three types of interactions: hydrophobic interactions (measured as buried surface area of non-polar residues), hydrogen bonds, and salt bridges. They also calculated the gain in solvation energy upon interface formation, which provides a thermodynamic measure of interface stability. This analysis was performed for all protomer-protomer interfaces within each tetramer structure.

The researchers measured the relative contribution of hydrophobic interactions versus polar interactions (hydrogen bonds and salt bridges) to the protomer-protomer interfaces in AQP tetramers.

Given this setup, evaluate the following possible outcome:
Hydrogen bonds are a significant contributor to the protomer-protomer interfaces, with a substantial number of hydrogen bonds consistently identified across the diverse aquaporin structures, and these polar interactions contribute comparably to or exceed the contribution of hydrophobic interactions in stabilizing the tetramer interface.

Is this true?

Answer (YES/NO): NO